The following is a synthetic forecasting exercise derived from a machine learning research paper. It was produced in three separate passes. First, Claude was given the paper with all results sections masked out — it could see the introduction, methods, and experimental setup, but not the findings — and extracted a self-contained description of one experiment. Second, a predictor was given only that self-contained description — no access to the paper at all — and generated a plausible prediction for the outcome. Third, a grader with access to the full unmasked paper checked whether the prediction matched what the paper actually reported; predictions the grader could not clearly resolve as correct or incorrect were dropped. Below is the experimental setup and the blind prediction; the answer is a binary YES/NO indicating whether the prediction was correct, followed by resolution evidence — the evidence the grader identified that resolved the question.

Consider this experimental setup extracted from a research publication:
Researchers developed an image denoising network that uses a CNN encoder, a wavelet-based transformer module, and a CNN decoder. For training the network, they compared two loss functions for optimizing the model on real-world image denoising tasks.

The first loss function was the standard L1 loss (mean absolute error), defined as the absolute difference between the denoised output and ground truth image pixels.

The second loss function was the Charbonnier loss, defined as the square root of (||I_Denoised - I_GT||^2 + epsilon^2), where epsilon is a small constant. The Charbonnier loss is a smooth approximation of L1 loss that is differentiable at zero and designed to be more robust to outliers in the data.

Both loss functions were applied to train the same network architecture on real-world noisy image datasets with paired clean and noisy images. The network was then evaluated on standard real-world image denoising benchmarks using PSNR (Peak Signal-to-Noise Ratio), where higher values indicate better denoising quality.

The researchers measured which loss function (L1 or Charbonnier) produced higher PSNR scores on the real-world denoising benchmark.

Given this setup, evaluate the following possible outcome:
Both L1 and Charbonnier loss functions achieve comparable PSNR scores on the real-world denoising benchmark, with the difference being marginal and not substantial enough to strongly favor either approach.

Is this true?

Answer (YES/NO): NO